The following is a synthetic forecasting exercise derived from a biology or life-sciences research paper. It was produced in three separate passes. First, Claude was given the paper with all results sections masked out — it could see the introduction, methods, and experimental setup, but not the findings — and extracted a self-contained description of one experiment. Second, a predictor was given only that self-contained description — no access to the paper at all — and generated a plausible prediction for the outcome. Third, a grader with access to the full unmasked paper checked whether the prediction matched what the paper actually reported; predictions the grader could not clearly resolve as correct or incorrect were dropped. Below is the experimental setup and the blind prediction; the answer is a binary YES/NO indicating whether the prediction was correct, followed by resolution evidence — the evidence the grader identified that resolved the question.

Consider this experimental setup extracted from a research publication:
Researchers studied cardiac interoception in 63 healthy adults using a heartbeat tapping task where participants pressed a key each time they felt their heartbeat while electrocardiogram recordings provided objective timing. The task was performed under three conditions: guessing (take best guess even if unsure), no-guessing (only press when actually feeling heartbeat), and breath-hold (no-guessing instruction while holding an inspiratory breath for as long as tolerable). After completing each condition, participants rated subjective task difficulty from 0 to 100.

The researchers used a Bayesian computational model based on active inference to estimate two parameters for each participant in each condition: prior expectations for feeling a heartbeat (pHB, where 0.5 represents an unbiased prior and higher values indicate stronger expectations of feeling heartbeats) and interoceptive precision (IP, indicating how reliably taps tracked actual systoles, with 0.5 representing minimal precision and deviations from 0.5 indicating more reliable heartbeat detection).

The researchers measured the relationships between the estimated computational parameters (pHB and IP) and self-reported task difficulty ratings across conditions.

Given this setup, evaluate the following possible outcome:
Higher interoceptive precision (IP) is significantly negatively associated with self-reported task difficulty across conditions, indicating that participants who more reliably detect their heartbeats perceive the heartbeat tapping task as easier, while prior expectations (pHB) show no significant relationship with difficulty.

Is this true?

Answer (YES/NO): NO